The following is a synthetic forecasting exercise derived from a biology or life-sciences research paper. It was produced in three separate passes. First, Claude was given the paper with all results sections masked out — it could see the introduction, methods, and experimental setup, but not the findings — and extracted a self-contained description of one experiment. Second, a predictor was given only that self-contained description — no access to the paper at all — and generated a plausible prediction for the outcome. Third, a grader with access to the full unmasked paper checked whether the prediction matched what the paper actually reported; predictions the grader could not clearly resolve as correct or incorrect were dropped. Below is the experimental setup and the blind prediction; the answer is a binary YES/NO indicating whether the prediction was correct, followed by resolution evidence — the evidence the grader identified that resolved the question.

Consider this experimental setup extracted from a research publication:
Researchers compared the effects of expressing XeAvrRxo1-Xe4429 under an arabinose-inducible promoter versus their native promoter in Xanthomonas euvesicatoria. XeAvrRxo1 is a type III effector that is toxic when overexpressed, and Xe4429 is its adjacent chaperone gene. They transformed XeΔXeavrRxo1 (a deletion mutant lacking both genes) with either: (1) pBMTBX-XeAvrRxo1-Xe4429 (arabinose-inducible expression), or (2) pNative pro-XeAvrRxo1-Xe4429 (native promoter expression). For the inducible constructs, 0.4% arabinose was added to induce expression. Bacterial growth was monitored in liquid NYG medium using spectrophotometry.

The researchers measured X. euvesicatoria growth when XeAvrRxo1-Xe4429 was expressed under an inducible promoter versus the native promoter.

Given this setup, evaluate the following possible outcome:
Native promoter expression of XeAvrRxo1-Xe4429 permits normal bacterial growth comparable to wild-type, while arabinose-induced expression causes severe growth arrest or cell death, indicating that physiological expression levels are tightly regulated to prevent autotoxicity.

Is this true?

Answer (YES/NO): NO